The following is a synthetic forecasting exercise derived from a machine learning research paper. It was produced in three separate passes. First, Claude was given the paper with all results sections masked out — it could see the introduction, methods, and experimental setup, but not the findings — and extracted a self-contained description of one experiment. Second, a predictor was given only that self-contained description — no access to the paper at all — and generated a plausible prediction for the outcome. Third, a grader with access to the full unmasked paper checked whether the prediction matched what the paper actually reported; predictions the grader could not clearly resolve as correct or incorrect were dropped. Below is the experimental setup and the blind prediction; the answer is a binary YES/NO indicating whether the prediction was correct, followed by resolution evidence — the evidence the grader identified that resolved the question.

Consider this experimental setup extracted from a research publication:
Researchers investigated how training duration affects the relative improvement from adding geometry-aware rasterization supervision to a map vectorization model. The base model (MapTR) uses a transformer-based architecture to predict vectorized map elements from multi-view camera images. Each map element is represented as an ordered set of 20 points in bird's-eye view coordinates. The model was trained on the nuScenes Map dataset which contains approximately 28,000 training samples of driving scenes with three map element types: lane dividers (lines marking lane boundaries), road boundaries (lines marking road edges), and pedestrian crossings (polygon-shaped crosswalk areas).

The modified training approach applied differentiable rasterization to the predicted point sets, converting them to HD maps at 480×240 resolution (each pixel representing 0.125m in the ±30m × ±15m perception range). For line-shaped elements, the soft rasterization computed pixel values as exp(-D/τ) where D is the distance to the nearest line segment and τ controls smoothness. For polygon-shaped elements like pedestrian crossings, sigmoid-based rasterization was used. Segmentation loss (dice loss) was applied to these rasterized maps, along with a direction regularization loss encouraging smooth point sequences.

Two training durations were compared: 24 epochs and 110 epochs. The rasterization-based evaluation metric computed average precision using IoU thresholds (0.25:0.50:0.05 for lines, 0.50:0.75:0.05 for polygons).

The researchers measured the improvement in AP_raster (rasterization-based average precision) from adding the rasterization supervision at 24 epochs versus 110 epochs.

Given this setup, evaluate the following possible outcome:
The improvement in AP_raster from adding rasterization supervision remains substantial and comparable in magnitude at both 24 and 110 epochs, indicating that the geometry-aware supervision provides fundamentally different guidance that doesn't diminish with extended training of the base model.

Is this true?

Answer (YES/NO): NO